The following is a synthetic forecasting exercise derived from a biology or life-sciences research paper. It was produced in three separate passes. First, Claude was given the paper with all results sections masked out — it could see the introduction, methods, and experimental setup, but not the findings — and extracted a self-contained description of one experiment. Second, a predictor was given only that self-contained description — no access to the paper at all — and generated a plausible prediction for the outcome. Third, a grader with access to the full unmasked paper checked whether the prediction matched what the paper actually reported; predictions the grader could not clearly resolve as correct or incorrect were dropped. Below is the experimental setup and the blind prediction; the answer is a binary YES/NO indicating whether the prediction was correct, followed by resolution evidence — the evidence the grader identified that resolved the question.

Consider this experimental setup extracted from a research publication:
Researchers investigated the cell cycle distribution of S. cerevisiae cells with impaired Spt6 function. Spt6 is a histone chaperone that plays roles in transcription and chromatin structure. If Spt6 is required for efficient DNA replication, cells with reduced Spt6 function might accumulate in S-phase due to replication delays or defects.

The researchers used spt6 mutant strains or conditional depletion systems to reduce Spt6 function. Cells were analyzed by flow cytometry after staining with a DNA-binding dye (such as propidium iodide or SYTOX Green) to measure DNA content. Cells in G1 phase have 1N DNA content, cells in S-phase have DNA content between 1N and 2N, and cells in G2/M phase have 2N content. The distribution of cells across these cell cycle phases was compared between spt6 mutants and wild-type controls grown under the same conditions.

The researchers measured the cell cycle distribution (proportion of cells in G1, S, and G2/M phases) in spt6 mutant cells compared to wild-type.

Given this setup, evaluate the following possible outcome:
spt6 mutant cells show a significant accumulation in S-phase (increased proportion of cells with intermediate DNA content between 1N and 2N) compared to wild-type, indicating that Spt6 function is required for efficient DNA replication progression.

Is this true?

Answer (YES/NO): YES